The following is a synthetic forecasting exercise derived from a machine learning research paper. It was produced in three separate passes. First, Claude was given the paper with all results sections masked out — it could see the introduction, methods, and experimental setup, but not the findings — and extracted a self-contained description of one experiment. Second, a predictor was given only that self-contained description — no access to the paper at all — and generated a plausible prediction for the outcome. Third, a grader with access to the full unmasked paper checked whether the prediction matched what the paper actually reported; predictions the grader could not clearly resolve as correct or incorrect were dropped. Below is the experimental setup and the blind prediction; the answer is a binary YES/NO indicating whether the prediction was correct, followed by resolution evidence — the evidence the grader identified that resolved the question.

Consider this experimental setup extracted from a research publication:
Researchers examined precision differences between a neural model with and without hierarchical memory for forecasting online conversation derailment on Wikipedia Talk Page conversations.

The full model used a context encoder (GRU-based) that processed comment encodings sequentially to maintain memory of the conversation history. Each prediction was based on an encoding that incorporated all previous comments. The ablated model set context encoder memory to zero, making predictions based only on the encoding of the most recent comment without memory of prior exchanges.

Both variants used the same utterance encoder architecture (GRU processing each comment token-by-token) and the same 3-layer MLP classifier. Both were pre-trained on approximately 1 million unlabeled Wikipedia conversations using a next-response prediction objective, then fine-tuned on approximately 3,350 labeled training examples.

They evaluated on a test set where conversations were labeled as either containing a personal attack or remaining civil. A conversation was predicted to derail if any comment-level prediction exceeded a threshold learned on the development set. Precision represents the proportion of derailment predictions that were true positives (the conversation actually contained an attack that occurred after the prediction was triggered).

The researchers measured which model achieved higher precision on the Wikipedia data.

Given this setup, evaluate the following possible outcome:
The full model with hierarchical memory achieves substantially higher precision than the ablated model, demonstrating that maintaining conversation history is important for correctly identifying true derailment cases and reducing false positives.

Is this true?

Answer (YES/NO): NO